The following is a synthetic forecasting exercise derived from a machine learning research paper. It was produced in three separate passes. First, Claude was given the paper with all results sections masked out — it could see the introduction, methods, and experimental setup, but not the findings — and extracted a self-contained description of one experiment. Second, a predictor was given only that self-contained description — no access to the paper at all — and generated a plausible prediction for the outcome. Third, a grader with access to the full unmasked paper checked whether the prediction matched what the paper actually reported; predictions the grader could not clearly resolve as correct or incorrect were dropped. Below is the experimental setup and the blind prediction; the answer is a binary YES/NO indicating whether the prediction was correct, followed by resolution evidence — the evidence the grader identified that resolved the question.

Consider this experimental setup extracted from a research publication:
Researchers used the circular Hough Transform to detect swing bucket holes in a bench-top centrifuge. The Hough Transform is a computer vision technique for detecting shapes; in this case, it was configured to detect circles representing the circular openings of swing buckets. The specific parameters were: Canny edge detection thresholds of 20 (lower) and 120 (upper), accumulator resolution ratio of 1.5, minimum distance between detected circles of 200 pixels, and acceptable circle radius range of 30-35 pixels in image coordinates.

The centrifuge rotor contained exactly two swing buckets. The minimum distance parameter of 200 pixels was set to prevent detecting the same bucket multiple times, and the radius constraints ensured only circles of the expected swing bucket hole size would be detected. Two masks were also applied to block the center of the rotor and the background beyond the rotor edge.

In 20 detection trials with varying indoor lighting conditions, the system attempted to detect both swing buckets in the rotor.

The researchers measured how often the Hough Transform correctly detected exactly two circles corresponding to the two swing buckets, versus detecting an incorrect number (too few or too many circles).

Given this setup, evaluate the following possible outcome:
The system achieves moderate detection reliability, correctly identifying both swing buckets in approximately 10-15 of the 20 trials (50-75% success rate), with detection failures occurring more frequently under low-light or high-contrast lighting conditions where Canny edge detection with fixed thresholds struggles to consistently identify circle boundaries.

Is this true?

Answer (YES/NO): NO